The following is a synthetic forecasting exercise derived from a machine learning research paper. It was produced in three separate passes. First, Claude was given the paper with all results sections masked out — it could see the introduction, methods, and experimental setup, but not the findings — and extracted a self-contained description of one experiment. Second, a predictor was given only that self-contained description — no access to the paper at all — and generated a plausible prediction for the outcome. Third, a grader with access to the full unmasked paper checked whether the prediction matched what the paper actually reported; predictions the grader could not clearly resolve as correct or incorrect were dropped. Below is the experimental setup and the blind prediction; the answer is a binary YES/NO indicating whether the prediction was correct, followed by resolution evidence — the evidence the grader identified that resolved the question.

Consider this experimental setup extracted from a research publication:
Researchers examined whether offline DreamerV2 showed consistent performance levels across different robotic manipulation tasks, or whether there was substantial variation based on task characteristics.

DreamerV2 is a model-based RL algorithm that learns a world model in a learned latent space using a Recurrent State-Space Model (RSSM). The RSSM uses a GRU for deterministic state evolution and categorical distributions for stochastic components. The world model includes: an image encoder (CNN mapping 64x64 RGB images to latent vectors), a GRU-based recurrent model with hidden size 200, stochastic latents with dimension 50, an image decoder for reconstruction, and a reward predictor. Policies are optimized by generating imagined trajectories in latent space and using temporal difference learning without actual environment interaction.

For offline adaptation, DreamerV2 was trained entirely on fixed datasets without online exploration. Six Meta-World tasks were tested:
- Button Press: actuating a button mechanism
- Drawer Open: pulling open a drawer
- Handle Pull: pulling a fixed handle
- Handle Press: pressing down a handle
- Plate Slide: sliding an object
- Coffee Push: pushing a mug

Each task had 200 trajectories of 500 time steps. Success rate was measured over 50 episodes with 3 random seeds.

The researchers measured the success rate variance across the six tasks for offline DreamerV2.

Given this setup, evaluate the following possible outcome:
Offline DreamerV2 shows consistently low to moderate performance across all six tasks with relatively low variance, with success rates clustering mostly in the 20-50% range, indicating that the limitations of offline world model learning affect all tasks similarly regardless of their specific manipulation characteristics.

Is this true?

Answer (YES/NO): NO